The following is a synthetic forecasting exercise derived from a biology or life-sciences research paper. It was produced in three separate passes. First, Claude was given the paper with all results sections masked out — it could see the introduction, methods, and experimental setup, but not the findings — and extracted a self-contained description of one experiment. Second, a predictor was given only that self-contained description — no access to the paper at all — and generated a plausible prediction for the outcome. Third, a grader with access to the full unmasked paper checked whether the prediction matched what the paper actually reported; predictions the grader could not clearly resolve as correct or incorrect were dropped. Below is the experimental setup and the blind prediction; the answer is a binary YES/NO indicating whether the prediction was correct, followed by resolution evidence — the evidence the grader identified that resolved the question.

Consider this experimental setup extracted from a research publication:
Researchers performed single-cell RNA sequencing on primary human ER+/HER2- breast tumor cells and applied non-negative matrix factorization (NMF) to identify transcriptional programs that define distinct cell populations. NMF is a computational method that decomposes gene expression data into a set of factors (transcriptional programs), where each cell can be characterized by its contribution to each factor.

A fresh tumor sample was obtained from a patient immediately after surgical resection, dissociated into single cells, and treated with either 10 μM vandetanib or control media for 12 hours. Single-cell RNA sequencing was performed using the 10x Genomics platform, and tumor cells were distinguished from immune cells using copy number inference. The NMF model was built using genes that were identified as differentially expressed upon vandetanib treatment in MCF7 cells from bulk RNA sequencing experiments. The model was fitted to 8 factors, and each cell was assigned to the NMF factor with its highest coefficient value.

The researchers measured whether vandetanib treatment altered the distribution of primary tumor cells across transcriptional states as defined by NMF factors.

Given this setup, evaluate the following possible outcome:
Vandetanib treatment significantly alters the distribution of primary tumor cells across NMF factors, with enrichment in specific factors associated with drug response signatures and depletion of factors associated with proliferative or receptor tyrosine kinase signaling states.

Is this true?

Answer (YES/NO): NO